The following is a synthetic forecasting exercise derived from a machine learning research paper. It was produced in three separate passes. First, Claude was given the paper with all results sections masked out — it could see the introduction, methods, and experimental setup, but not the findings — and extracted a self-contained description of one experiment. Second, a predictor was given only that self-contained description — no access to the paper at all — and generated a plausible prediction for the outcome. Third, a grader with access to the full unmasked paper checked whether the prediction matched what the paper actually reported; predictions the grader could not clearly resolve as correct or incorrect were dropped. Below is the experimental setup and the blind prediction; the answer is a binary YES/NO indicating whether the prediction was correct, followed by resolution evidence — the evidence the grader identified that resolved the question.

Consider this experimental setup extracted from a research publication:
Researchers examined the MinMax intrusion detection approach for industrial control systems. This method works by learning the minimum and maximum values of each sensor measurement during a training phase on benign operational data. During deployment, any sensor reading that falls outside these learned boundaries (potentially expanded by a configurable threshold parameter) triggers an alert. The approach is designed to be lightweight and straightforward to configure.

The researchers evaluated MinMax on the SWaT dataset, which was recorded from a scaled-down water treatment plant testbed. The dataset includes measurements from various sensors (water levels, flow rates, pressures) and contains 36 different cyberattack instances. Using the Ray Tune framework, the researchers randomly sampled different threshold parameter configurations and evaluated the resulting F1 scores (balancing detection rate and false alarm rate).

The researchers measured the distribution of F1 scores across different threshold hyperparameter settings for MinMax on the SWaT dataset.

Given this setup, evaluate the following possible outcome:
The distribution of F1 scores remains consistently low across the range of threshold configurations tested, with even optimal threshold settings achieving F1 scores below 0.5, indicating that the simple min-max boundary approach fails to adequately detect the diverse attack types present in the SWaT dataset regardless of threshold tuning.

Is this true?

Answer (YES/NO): NO